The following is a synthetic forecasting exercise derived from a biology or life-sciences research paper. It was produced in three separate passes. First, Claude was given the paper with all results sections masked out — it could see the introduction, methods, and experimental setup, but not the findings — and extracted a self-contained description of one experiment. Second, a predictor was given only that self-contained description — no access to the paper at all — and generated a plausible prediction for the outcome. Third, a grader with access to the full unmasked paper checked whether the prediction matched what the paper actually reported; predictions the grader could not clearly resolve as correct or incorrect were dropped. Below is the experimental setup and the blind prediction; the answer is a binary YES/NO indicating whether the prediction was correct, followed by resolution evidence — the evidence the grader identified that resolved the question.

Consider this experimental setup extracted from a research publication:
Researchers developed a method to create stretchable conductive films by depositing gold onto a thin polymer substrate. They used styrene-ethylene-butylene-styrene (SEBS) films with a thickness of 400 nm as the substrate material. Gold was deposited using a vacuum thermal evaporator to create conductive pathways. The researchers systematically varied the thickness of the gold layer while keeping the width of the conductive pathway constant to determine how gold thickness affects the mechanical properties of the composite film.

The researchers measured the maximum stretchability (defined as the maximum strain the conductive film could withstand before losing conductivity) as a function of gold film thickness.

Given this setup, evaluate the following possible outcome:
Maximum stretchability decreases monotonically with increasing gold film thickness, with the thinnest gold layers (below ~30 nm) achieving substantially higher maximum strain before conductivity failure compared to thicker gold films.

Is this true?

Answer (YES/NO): NO